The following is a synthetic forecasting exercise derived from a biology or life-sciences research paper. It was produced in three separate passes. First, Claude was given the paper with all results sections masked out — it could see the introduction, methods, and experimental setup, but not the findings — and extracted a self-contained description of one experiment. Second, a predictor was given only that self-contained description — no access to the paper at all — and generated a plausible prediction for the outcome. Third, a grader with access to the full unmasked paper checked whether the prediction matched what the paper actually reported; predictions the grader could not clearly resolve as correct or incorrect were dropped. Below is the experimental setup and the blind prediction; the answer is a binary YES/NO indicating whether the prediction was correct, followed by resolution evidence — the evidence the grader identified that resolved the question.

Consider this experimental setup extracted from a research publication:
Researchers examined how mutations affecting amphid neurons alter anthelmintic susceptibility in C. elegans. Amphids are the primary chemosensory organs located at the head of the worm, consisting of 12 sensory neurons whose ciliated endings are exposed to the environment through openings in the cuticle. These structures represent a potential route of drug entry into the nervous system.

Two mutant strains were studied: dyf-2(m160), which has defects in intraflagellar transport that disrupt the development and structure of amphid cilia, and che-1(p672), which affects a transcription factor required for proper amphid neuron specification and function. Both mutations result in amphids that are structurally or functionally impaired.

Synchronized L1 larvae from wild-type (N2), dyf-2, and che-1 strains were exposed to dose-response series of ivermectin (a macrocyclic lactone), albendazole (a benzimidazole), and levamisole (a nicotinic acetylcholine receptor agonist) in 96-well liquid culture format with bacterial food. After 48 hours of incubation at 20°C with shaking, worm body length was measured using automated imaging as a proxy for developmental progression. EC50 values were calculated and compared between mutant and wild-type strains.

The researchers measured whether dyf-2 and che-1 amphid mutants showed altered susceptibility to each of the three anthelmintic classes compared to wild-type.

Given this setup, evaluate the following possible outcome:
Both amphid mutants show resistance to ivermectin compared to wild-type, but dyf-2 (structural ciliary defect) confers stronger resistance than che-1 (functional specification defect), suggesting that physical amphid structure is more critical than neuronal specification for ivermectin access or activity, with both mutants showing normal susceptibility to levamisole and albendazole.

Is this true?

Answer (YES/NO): NO